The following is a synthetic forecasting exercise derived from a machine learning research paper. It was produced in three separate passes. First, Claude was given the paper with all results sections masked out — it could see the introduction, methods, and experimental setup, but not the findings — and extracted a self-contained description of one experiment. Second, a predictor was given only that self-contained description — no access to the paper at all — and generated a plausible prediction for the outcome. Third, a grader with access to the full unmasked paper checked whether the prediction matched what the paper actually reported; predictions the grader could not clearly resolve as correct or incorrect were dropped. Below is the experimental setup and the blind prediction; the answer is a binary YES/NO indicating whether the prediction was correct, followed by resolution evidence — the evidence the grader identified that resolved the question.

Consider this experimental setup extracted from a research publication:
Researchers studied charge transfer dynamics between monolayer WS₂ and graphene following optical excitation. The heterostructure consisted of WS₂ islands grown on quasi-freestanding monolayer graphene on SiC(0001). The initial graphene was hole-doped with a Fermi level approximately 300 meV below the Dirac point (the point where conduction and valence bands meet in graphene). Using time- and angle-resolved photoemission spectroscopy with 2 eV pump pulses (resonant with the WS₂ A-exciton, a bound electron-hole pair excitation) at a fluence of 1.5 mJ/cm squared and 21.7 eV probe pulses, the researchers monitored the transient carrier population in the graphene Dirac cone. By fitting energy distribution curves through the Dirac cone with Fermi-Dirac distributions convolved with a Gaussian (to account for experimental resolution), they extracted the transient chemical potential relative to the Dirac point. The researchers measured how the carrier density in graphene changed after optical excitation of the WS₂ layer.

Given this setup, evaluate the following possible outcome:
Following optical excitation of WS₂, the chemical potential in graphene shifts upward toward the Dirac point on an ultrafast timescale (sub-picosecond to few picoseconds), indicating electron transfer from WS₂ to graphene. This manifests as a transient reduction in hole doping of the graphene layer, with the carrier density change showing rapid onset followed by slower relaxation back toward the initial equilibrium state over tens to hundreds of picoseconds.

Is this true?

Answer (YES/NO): NO